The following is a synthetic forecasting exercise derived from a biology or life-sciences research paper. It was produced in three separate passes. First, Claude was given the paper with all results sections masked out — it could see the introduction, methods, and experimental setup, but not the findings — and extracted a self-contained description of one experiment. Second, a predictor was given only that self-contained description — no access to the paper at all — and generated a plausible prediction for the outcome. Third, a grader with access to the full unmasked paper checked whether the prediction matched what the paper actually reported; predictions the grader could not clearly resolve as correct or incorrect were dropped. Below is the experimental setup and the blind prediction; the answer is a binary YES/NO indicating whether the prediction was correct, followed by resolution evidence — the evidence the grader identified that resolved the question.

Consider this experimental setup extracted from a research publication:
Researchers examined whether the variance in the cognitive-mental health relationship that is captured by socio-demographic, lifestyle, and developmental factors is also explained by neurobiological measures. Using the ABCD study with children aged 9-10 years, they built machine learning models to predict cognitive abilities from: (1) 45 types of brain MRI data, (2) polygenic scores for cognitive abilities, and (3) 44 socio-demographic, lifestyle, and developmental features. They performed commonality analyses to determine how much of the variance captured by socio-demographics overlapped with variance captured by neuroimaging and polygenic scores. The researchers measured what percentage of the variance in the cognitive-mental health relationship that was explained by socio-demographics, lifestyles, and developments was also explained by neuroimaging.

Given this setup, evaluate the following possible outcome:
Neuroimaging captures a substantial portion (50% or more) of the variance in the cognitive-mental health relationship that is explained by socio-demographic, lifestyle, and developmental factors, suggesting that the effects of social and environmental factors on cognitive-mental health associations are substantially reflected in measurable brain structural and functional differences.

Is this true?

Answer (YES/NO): YES